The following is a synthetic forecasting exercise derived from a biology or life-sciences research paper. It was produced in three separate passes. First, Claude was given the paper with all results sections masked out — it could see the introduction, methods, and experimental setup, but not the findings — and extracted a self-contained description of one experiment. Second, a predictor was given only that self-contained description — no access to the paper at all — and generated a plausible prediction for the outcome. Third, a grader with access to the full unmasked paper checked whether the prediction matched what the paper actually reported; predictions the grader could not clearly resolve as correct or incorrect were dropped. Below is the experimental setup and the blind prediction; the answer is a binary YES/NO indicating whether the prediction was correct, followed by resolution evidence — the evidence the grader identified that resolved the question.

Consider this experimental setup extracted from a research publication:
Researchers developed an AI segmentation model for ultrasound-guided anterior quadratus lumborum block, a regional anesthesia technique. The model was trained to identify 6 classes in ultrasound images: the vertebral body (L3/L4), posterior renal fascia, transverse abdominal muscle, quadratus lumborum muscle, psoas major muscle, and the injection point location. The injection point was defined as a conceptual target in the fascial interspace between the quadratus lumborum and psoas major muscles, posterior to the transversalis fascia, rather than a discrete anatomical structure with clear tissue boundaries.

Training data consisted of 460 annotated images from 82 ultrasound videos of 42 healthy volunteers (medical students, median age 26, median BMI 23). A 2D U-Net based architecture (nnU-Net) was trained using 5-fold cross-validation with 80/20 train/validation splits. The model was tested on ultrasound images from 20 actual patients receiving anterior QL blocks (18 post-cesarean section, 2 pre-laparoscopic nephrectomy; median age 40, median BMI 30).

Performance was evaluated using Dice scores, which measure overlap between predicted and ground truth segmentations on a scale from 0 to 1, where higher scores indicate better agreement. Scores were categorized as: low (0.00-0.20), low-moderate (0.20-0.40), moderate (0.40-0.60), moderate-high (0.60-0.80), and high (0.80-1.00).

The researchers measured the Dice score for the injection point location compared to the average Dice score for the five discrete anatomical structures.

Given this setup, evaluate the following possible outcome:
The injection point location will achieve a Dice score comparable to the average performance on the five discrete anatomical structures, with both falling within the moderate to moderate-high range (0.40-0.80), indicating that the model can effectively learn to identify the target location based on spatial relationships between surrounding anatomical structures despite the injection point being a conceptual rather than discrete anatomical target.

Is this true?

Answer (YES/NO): NO